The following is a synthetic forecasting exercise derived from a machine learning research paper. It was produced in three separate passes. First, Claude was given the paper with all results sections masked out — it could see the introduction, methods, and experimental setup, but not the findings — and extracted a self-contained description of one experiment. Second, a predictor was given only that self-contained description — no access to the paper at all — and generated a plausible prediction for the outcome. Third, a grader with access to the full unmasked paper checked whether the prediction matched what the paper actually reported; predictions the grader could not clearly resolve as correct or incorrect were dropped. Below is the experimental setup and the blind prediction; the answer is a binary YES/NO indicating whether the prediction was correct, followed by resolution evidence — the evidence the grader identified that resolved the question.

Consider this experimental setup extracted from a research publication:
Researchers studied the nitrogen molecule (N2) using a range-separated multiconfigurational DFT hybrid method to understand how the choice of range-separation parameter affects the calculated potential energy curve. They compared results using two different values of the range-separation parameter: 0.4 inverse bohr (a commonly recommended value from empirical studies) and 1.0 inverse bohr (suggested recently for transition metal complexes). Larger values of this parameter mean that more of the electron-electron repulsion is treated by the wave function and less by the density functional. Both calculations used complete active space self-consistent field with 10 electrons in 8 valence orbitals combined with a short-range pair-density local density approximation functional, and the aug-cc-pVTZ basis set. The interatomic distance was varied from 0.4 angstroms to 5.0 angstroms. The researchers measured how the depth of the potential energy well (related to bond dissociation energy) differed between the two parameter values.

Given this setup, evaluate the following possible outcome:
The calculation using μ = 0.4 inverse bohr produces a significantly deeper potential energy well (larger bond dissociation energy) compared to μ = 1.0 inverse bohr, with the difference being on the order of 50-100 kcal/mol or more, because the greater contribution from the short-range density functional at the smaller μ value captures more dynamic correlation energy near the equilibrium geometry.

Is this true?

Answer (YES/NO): NO